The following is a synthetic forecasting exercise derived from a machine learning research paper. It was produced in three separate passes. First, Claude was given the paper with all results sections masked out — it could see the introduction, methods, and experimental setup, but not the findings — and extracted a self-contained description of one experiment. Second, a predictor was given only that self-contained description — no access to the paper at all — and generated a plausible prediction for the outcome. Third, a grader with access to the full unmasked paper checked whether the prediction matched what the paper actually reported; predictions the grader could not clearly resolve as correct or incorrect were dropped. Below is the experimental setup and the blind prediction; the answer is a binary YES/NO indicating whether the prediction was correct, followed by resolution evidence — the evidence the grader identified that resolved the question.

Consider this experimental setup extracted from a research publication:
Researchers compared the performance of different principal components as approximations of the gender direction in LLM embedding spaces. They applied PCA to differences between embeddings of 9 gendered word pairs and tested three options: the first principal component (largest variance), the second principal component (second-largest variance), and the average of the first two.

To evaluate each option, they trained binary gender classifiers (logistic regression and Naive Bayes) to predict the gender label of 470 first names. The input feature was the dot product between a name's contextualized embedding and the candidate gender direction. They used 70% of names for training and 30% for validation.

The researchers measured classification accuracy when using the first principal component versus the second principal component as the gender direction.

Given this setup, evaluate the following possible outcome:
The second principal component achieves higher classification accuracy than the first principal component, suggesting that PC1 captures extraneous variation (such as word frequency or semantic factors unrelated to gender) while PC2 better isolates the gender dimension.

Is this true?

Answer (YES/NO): NO